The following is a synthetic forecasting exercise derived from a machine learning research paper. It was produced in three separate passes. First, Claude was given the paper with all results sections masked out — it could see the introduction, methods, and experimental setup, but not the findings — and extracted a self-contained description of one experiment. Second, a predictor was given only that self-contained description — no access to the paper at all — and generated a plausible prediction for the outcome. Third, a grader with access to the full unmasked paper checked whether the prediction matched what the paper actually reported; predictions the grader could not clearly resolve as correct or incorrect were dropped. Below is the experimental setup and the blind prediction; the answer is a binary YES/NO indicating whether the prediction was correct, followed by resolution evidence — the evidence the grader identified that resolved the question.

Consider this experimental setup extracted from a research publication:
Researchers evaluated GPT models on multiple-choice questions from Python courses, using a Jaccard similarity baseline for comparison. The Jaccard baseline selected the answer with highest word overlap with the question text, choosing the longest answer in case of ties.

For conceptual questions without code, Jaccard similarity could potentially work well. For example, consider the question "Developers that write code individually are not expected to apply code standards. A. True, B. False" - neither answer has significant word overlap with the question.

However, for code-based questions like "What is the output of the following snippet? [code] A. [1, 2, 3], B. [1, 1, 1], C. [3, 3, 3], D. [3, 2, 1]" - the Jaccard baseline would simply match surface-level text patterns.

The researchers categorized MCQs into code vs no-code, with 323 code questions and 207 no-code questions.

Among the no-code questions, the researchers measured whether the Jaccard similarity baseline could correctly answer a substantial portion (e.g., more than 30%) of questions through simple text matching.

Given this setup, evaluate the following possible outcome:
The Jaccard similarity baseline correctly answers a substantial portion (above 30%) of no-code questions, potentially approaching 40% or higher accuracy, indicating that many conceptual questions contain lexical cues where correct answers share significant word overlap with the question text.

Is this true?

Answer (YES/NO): NO